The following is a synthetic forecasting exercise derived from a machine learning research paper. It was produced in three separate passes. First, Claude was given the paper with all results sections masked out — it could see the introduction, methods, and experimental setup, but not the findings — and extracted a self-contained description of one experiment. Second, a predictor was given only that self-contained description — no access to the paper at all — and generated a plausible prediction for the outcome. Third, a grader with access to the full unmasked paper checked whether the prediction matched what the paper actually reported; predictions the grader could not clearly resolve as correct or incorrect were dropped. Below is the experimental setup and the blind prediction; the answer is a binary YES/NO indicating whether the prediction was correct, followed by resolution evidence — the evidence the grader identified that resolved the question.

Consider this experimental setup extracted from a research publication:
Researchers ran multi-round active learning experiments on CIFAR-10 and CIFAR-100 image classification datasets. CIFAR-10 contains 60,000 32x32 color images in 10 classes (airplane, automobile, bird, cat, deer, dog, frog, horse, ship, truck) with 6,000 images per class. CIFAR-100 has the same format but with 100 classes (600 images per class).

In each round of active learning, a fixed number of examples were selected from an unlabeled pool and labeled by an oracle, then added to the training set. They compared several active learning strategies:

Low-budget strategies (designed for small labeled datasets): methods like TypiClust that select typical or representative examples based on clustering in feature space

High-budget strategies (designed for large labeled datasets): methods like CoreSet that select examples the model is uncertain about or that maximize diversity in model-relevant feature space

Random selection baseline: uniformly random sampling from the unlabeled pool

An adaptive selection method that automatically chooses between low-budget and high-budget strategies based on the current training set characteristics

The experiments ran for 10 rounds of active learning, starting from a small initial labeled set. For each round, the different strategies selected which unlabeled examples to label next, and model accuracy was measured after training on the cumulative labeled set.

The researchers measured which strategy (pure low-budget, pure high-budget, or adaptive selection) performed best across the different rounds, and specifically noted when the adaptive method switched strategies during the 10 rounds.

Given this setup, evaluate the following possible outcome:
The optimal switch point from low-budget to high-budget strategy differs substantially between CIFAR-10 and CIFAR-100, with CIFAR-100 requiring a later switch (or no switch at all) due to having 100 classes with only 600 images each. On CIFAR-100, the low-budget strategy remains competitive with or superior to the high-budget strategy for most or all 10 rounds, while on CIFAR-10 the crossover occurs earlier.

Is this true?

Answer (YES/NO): NO